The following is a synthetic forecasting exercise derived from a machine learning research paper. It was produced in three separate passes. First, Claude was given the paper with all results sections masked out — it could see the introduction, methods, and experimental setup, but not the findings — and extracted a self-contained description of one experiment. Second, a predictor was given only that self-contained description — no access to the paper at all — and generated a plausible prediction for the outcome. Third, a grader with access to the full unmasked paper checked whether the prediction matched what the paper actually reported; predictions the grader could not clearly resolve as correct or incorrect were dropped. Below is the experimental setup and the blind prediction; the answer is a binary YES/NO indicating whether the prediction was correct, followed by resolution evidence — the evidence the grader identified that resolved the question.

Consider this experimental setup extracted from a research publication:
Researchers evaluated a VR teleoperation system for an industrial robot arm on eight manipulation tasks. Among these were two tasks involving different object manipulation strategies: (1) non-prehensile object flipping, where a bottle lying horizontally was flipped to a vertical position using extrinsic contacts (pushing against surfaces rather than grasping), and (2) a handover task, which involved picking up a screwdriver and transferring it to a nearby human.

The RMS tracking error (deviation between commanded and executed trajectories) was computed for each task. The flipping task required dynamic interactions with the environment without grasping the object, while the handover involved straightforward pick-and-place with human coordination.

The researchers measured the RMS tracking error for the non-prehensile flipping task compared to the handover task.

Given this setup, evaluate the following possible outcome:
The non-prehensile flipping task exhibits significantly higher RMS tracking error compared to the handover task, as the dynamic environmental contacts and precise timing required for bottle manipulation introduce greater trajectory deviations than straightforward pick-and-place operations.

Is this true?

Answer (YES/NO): NO